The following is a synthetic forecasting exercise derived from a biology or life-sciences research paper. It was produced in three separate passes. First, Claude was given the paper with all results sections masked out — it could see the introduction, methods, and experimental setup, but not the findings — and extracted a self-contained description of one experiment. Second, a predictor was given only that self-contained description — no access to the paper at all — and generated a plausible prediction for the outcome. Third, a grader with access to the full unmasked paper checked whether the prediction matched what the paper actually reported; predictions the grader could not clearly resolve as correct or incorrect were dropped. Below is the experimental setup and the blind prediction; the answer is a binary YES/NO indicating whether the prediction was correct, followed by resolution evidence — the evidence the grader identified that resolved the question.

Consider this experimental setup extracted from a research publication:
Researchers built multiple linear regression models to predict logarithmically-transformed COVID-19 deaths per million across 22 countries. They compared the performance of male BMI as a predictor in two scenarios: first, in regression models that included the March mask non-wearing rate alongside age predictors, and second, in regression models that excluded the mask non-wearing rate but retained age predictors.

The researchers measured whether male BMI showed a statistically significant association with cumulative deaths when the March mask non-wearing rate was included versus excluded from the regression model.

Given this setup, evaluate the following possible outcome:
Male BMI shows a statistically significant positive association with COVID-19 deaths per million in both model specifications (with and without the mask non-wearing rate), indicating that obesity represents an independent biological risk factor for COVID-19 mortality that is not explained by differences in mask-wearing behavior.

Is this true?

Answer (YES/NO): NO